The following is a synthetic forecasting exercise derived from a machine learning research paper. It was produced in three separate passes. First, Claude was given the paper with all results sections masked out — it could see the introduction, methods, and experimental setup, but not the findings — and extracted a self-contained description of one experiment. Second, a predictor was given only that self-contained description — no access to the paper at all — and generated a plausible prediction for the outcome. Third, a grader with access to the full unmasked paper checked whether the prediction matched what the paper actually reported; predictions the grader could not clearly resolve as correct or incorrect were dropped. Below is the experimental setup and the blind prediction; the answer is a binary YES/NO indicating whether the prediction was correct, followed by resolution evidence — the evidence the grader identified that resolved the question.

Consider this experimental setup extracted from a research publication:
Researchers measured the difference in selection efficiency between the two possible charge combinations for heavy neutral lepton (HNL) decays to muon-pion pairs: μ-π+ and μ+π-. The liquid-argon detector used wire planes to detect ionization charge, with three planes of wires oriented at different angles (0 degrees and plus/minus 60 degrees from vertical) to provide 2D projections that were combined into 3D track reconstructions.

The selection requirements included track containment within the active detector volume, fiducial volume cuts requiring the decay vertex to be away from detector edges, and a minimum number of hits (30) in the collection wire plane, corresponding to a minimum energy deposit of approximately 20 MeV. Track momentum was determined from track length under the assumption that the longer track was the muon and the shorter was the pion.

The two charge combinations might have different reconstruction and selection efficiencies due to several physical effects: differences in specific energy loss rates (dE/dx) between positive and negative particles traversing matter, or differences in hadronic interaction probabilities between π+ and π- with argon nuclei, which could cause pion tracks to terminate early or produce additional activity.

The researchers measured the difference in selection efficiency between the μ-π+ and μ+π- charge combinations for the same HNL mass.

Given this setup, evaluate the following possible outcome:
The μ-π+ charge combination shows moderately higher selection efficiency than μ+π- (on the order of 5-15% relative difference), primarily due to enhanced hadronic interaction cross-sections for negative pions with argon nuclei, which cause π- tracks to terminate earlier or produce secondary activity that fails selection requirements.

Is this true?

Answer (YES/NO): NO